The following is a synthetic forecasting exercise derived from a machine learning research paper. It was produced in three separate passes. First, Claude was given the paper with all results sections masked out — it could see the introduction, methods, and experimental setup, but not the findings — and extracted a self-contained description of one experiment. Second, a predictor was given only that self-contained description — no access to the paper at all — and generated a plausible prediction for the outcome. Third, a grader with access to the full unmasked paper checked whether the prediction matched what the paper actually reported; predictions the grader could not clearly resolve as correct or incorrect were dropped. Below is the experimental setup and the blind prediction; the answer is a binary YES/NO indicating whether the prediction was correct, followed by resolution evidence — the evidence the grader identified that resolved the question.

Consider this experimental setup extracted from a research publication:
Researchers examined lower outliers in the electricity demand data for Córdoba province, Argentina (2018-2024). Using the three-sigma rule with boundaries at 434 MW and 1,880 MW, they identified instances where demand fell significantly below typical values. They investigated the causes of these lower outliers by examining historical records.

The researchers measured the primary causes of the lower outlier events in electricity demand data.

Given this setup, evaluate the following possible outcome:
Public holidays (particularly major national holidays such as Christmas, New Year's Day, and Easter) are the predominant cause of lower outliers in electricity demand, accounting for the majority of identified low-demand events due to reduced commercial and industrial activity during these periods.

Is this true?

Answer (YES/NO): NO